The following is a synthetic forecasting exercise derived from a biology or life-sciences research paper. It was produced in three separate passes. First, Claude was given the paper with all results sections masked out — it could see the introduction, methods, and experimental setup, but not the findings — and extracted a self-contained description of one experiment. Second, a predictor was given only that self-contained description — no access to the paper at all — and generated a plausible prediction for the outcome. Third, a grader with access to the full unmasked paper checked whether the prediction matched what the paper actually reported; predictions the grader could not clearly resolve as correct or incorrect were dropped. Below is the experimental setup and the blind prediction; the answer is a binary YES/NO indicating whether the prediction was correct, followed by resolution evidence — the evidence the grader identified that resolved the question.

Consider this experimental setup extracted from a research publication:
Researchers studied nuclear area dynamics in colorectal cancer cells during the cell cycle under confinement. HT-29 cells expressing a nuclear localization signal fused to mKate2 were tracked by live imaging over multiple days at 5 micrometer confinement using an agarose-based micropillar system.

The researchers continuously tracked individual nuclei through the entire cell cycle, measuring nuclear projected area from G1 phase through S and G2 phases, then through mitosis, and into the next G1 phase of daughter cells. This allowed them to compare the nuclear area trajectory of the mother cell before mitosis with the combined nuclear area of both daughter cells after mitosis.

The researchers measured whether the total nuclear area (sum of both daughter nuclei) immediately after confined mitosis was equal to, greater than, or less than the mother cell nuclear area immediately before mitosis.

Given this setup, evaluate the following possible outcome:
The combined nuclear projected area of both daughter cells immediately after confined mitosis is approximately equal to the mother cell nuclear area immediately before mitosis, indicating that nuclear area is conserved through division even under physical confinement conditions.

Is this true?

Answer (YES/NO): NO